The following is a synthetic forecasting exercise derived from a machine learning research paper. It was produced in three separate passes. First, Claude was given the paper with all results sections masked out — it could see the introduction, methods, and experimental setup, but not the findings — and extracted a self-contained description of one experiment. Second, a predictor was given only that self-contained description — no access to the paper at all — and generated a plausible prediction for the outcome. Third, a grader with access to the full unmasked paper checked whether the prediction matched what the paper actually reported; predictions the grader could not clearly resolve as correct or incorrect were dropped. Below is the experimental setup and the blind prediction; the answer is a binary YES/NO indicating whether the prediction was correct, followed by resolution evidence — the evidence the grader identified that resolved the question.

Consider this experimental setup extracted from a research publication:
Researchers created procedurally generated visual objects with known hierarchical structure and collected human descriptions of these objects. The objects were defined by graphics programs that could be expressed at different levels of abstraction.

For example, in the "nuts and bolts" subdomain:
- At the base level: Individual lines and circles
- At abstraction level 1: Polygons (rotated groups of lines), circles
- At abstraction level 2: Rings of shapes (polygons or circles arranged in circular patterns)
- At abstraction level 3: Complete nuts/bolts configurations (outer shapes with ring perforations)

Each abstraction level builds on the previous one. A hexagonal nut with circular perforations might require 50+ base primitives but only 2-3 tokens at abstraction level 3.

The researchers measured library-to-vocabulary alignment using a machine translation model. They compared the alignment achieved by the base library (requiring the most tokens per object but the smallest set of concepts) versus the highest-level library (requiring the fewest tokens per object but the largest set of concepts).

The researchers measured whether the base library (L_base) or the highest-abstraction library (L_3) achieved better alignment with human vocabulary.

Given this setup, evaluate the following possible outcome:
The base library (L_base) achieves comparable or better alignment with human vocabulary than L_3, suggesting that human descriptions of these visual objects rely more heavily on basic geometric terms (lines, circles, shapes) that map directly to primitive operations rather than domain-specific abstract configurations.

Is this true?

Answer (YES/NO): NO